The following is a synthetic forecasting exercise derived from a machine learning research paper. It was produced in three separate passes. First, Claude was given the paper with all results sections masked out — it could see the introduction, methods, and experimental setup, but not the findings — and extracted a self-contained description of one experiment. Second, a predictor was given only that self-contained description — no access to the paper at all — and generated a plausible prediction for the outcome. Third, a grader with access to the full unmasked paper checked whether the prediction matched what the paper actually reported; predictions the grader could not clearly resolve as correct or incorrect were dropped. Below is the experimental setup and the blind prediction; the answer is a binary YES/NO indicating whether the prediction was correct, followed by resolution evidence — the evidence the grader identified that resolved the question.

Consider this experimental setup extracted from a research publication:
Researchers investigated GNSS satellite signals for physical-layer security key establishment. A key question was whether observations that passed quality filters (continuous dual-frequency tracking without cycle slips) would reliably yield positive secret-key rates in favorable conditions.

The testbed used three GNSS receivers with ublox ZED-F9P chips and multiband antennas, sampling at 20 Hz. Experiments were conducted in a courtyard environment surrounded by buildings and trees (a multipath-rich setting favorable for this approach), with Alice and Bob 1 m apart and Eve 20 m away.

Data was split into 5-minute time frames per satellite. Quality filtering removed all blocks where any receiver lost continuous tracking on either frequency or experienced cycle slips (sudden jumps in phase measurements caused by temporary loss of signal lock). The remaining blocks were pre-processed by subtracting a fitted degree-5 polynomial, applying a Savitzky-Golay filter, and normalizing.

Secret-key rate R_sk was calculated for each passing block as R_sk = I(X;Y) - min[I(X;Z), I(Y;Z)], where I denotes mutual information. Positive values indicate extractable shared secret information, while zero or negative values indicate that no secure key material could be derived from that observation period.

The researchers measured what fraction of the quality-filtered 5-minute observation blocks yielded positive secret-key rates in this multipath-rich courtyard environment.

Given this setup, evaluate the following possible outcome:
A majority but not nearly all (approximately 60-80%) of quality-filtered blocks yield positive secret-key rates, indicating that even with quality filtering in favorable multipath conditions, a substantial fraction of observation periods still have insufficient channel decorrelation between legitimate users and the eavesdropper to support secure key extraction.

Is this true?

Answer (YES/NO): YES